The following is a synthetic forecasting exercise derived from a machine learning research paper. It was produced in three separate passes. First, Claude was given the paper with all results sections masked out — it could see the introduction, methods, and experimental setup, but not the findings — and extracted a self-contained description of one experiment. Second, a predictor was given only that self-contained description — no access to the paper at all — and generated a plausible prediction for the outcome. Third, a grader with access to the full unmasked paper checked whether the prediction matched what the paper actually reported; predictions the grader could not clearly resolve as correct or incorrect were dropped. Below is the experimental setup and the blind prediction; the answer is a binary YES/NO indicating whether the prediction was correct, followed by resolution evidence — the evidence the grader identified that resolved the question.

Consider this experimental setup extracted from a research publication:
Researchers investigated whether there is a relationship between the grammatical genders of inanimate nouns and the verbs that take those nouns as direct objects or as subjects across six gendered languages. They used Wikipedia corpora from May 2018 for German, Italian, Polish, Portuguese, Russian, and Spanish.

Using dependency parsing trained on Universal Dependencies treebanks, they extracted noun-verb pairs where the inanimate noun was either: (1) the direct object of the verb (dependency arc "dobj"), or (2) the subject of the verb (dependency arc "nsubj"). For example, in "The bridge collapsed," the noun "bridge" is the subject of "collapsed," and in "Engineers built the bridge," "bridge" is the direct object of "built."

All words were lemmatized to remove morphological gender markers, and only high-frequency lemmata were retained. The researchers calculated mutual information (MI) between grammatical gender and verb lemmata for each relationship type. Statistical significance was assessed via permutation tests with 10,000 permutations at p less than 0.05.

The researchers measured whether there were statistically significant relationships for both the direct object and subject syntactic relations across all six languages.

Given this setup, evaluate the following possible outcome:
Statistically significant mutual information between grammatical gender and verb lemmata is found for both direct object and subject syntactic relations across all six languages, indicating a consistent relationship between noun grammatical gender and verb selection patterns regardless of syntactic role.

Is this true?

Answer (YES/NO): YES